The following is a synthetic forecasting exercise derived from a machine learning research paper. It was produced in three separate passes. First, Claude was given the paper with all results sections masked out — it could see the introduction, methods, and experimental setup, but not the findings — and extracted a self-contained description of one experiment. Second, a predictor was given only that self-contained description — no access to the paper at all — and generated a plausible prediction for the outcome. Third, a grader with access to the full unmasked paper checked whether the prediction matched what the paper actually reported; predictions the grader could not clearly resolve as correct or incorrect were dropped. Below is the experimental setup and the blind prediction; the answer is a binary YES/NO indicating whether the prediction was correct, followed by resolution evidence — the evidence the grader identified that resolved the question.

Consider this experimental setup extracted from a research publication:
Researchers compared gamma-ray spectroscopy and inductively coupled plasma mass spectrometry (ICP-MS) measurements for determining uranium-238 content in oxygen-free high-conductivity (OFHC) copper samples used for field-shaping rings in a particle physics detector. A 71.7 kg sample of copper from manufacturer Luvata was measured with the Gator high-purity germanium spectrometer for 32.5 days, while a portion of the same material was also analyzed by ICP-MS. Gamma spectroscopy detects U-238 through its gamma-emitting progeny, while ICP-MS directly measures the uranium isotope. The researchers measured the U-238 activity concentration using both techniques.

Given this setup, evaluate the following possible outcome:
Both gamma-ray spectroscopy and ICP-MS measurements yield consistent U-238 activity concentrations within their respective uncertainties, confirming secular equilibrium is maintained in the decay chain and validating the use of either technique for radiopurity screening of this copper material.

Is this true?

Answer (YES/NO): NO